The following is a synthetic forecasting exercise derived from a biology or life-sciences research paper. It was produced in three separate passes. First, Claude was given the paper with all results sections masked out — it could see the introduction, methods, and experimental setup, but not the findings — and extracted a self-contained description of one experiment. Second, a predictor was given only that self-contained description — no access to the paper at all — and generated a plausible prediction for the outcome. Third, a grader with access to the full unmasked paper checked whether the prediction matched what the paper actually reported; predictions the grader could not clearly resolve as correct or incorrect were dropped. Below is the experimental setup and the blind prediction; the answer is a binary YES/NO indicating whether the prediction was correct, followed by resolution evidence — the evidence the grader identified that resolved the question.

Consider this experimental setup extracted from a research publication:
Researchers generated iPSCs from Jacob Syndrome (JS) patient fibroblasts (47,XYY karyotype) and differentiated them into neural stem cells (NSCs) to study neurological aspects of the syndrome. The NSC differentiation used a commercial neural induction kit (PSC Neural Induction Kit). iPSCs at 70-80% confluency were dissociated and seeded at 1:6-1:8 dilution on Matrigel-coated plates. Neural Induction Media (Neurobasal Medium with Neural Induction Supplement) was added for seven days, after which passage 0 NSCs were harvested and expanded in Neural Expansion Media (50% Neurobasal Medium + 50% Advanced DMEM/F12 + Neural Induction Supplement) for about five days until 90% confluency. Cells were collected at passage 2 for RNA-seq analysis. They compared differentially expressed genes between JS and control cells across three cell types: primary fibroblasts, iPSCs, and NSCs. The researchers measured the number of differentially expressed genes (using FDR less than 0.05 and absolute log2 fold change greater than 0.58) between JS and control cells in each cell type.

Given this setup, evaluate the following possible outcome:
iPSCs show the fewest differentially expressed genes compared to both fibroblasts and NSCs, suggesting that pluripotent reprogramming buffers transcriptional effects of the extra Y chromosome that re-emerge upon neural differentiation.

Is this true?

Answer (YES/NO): YES